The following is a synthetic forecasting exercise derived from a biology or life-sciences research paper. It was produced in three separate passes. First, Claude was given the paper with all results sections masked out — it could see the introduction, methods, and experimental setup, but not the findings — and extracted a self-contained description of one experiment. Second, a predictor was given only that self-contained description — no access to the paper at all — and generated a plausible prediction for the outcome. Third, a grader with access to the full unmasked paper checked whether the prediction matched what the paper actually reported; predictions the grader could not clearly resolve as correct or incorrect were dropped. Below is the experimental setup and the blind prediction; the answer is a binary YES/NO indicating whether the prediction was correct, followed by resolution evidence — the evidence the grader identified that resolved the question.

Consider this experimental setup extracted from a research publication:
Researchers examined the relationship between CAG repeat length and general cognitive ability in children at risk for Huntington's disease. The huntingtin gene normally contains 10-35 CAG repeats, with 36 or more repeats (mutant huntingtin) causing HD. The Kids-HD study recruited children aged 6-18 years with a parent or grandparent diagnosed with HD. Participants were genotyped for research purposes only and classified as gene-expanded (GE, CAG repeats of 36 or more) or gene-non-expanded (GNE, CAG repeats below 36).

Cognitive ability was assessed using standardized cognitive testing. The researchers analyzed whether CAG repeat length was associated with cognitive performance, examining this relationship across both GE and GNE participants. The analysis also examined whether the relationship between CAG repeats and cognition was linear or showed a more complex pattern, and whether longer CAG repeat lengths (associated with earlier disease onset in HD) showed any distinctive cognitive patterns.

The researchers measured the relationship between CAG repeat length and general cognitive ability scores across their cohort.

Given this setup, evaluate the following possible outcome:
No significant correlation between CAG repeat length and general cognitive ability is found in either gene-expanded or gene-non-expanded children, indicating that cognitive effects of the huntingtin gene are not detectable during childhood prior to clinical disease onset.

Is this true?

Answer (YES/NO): NO